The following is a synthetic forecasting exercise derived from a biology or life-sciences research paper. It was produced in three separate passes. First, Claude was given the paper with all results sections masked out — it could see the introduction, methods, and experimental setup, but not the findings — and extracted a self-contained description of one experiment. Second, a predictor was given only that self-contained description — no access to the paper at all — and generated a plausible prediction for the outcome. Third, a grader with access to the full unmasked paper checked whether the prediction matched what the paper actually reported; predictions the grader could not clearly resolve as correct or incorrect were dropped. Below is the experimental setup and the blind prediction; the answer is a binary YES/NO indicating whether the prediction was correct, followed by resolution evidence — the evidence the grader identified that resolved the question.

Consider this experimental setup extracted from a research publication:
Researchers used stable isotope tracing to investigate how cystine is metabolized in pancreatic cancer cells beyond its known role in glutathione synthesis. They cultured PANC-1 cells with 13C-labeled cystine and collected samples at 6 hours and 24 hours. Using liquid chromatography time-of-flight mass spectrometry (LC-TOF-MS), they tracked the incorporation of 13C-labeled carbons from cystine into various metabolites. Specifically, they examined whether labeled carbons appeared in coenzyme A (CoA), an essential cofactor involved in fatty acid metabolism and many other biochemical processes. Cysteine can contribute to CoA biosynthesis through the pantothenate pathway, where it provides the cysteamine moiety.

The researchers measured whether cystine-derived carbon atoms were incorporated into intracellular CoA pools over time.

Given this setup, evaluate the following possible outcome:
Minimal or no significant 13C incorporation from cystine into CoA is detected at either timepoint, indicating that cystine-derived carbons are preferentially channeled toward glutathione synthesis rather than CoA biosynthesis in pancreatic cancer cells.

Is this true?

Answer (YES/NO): NO